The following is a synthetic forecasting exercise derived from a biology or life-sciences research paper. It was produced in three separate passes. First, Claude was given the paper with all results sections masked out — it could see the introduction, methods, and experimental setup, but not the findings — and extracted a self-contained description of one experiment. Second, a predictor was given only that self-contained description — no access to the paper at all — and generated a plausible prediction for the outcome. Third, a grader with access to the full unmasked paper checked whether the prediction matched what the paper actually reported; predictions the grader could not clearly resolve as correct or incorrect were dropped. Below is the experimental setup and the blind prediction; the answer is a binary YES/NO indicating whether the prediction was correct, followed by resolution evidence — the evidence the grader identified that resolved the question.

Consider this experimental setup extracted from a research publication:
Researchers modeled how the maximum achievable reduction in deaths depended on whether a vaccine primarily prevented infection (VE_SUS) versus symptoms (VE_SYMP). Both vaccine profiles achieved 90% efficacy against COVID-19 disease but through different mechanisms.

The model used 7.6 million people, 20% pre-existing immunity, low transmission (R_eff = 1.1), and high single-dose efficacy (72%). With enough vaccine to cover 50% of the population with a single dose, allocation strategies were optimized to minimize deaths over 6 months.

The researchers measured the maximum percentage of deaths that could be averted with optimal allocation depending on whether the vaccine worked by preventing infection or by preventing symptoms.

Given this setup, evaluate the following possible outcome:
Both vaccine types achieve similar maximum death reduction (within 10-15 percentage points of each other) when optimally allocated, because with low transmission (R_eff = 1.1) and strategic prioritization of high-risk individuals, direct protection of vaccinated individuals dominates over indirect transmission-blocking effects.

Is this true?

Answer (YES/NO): YES